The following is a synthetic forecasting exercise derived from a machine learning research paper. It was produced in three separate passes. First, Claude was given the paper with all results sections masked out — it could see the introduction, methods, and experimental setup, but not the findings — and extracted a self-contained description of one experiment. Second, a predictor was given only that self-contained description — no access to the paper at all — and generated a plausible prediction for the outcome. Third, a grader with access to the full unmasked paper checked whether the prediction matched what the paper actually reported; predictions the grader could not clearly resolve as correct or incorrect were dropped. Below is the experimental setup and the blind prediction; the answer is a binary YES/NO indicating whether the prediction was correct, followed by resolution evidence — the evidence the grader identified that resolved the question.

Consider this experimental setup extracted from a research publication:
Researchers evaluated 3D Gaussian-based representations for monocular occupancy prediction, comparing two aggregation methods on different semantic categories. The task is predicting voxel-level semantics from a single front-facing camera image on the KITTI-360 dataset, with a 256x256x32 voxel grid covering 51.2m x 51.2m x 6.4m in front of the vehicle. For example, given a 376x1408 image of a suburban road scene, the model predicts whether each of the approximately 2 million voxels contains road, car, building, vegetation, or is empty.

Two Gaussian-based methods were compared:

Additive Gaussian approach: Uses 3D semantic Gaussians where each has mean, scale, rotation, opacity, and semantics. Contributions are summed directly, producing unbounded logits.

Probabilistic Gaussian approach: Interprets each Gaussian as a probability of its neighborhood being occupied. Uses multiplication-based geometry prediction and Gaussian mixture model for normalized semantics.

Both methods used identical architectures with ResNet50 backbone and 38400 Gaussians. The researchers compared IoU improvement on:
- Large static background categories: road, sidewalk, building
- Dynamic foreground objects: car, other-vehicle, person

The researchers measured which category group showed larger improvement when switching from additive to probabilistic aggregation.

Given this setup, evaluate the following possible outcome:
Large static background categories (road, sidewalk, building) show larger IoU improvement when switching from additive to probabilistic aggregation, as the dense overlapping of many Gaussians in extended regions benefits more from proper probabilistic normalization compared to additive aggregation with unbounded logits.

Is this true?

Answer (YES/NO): YES